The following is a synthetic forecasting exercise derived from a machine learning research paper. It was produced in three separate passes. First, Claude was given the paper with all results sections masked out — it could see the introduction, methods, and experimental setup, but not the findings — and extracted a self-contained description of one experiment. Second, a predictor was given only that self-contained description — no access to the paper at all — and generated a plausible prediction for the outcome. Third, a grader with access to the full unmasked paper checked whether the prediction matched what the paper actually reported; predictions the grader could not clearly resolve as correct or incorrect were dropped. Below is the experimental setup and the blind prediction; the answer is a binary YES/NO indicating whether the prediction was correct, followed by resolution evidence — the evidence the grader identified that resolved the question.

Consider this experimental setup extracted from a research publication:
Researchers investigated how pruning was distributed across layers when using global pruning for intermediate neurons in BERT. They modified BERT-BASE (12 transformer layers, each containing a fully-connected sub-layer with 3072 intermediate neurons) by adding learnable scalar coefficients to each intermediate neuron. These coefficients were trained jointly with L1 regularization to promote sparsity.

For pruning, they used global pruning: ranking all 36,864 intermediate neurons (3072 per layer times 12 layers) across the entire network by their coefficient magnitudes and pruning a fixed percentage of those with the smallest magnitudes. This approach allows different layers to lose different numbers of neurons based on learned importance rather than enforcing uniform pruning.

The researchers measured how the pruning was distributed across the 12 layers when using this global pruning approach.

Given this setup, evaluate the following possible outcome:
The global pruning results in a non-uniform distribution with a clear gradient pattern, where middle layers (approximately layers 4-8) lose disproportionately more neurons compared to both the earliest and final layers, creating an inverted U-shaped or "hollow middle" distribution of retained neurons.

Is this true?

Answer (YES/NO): NO